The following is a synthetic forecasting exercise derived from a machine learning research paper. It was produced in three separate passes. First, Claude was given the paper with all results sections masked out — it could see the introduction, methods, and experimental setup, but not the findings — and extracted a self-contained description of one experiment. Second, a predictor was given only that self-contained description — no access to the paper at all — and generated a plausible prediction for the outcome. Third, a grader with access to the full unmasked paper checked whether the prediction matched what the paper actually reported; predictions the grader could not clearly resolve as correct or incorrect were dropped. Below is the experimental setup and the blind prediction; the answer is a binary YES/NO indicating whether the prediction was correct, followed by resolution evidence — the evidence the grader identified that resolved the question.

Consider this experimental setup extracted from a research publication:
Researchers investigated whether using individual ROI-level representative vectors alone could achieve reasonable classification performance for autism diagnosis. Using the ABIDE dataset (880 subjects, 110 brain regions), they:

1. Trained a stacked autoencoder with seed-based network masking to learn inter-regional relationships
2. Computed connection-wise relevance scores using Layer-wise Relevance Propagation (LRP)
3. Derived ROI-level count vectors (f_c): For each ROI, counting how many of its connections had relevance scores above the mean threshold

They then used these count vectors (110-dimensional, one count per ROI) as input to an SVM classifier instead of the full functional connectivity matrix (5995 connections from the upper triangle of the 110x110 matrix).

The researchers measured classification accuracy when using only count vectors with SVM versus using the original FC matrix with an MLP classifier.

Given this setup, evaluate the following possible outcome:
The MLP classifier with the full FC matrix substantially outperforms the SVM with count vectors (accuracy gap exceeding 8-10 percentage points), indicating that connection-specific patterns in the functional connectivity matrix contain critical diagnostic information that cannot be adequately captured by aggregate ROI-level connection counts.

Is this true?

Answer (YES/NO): YES